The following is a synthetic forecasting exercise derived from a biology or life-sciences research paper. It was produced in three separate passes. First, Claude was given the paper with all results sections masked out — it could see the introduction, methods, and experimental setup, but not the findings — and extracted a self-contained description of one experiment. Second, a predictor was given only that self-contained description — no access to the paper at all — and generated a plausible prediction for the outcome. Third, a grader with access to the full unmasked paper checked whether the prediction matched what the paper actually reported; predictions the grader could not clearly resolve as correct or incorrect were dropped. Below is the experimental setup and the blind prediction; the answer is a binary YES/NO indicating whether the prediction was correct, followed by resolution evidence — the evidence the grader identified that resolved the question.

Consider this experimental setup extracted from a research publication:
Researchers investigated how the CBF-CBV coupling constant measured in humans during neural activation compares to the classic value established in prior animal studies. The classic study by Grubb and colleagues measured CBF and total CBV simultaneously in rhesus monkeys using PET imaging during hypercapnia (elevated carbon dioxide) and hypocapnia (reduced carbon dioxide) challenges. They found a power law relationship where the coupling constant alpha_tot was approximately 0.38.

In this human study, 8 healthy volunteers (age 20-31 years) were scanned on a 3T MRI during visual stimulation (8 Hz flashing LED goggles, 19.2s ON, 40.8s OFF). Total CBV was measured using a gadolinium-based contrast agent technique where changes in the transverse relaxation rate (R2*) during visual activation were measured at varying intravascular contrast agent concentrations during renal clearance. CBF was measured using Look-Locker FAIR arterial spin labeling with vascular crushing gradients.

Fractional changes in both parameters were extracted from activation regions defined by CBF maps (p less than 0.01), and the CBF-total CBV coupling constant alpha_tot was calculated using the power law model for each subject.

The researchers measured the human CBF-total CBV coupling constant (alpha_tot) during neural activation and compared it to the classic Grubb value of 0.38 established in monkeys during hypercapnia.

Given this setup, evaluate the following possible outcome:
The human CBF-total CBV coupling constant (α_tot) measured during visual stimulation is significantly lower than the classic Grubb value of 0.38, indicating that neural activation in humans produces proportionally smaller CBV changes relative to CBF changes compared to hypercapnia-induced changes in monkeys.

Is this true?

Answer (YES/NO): YES